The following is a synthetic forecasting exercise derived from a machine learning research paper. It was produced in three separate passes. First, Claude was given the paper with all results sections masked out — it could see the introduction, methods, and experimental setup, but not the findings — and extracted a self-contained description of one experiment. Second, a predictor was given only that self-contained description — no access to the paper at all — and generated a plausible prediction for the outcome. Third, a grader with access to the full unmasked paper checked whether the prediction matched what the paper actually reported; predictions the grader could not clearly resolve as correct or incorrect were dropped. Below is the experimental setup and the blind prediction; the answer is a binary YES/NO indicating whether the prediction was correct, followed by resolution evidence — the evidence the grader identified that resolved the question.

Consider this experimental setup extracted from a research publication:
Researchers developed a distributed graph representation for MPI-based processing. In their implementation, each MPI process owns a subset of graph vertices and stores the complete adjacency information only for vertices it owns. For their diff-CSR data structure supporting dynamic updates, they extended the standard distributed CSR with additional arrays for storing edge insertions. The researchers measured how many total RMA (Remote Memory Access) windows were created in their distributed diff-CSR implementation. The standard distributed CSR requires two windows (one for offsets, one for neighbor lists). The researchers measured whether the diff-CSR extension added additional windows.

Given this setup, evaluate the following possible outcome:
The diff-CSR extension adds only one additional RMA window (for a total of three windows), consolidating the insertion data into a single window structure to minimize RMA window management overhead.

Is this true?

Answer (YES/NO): NO